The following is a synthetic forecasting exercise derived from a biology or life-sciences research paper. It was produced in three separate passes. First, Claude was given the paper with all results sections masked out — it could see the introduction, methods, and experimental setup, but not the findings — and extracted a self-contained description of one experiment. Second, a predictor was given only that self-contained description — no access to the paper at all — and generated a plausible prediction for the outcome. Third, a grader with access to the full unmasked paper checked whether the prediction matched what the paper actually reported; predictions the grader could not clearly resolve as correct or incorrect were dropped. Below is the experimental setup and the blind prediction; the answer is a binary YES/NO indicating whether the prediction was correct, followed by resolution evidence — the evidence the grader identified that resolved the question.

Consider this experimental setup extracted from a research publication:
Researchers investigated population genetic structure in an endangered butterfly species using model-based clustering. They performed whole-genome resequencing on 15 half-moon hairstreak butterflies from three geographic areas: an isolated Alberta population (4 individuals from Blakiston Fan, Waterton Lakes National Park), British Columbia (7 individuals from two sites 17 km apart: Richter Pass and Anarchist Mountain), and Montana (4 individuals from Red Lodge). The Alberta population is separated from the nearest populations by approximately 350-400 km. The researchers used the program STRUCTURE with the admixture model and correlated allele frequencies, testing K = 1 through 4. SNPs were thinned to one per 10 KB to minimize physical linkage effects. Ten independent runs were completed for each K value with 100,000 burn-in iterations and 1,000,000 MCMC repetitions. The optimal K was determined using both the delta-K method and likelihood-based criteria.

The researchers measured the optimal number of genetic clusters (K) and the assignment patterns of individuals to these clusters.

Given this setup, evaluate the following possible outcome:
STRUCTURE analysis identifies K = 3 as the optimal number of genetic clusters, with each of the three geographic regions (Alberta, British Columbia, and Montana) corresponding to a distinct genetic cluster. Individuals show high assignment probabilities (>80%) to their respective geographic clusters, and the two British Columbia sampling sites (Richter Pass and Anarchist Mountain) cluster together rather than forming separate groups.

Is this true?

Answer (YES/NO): NO